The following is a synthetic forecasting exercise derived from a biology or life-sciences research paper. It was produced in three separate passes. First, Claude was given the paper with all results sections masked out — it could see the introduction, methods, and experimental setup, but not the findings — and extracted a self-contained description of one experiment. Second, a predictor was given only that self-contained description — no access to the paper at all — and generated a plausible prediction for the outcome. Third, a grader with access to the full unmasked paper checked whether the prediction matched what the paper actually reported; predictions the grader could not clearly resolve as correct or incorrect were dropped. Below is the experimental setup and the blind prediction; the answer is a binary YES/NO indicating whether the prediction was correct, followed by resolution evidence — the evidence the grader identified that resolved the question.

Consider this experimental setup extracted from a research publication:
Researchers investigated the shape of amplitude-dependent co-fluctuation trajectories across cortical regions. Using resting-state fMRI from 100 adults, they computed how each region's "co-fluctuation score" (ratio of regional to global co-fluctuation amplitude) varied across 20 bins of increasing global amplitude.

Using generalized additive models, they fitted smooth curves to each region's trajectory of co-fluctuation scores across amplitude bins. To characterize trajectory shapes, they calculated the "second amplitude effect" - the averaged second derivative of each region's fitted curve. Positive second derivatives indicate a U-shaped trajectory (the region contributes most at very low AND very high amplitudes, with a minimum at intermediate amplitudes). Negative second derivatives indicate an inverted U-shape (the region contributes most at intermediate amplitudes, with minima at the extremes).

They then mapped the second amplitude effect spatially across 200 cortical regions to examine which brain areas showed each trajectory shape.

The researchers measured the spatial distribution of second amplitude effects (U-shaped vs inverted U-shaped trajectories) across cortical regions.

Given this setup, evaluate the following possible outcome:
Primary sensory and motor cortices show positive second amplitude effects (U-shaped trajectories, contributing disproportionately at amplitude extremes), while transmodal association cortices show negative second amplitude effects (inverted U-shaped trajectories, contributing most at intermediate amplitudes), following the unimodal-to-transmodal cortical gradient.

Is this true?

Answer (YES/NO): NO